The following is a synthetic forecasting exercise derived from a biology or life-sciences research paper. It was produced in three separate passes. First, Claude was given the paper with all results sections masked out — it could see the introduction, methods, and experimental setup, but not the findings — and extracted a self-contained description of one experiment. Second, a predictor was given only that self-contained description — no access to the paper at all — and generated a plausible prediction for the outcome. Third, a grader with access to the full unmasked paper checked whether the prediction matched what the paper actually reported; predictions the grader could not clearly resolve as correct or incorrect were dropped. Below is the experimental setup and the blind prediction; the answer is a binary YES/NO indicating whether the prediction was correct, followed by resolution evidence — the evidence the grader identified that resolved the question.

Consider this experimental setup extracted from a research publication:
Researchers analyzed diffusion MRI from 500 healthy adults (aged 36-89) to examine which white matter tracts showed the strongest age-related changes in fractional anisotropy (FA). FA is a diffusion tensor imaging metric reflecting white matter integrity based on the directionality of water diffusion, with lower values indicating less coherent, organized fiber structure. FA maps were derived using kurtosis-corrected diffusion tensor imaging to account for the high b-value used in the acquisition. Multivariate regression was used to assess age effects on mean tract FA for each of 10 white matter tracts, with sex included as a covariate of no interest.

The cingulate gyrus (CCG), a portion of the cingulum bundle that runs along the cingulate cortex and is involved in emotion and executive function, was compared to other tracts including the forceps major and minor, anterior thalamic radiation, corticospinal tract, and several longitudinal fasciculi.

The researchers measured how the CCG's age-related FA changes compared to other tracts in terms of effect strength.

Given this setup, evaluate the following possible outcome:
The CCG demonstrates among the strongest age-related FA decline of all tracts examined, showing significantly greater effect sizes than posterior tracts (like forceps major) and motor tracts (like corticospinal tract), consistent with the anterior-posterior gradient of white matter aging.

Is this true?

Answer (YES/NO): YES